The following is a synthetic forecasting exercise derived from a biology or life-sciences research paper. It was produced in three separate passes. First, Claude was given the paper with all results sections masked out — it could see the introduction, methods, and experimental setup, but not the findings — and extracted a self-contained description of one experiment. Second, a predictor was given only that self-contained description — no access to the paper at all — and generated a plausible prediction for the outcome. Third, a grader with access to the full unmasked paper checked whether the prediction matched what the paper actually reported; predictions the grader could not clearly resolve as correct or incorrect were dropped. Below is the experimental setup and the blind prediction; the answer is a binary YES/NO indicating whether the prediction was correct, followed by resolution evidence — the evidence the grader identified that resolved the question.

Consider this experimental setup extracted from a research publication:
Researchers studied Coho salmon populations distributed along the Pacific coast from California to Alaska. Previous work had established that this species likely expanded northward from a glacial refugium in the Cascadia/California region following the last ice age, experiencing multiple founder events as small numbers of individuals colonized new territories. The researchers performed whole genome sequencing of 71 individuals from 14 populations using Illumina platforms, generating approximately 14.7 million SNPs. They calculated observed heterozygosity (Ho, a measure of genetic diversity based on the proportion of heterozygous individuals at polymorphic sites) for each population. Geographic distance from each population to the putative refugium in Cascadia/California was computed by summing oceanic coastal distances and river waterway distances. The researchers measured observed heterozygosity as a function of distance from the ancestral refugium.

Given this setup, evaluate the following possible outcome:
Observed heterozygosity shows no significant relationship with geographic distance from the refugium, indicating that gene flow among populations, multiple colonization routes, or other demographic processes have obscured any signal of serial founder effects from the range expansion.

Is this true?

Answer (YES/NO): NO